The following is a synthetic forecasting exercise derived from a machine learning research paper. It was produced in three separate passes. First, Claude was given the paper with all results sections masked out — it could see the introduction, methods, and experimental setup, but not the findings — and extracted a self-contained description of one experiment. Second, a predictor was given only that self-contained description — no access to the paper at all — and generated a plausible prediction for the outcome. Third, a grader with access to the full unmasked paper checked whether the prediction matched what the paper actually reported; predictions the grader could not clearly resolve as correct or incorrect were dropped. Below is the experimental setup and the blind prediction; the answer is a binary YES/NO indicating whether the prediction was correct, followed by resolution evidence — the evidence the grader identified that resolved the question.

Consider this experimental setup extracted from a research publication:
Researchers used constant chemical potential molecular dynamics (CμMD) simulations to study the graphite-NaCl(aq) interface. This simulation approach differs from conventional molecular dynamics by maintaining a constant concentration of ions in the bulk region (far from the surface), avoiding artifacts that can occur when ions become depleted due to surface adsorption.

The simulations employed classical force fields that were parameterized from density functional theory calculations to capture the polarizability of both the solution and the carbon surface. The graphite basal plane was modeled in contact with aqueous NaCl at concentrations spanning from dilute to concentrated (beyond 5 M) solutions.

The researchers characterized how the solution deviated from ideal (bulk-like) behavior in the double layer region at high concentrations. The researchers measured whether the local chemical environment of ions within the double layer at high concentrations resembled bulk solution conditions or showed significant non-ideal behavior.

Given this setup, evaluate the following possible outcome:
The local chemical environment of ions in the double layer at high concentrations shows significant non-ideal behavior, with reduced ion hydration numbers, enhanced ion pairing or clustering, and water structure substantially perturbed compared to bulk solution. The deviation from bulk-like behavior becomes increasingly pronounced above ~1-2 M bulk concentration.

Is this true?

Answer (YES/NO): YES